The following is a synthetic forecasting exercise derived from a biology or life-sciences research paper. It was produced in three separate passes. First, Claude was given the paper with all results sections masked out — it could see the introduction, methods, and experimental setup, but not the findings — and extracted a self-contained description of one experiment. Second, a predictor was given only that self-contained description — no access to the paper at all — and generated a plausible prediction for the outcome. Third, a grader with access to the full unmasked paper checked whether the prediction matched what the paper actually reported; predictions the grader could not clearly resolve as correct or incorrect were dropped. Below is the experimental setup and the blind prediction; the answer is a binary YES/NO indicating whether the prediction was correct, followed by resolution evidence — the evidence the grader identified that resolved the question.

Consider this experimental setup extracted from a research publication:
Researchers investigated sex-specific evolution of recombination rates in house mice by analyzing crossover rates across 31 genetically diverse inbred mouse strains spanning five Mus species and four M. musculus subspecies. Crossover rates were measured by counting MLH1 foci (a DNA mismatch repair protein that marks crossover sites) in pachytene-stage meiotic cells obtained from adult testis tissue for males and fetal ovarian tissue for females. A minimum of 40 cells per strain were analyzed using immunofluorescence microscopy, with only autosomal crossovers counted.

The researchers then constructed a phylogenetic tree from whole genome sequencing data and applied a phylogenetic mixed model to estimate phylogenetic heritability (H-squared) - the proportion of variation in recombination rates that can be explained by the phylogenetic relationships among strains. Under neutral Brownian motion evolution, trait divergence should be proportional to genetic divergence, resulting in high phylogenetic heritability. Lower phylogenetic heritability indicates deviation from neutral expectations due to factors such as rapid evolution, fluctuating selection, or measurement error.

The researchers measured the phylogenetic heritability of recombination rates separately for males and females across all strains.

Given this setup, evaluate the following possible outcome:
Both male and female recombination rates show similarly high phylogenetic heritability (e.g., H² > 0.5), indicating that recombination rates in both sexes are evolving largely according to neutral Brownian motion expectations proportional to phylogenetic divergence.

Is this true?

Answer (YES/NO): NO